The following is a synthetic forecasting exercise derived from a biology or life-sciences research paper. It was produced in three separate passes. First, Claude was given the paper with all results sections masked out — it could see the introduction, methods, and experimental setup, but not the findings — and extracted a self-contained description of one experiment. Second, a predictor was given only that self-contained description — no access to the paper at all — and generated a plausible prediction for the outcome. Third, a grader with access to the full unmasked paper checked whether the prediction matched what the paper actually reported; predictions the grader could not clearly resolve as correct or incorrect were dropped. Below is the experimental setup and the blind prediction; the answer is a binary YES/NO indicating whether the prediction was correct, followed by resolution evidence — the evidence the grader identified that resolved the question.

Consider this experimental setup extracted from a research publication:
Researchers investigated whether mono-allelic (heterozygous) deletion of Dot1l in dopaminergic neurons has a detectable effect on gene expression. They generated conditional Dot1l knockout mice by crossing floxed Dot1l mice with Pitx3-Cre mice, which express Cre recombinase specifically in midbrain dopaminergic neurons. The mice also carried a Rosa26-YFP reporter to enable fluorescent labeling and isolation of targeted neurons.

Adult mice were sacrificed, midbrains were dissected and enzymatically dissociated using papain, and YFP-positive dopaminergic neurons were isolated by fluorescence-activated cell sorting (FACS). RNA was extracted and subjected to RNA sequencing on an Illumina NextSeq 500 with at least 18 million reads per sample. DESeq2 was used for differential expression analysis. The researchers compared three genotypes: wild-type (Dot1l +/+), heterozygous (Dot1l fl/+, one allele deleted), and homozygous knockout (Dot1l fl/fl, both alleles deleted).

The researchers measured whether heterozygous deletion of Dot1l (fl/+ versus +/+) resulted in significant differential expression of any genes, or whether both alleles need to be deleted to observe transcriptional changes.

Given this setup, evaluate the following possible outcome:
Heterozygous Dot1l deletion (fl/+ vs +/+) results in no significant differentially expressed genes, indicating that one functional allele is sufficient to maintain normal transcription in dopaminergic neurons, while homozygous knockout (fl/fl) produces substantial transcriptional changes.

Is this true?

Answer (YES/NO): NO